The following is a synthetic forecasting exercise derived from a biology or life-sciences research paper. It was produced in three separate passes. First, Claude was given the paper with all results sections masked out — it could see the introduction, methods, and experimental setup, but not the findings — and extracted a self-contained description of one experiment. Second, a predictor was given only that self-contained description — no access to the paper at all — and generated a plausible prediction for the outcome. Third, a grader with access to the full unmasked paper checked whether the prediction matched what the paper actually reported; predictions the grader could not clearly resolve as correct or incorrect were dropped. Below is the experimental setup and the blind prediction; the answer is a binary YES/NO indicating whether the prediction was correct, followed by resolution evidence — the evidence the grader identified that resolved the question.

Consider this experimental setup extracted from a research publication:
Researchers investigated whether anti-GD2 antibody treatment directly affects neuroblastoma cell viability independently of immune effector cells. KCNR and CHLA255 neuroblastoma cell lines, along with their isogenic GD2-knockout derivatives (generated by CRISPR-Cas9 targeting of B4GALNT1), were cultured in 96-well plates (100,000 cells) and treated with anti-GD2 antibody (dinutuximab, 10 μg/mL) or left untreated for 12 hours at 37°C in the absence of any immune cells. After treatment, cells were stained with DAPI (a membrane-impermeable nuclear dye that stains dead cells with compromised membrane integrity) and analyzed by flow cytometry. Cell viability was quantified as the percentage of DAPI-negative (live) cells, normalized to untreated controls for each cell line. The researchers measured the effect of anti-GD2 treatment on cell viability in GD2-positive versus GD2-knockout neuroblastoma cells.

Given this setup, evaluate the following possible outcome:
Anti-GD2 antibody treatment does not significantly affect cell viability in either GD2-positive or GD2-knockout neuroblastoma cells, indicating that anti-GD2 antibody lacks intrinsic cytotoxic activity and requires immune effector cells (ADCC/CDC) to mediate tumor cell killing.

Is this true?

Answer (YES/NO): NO